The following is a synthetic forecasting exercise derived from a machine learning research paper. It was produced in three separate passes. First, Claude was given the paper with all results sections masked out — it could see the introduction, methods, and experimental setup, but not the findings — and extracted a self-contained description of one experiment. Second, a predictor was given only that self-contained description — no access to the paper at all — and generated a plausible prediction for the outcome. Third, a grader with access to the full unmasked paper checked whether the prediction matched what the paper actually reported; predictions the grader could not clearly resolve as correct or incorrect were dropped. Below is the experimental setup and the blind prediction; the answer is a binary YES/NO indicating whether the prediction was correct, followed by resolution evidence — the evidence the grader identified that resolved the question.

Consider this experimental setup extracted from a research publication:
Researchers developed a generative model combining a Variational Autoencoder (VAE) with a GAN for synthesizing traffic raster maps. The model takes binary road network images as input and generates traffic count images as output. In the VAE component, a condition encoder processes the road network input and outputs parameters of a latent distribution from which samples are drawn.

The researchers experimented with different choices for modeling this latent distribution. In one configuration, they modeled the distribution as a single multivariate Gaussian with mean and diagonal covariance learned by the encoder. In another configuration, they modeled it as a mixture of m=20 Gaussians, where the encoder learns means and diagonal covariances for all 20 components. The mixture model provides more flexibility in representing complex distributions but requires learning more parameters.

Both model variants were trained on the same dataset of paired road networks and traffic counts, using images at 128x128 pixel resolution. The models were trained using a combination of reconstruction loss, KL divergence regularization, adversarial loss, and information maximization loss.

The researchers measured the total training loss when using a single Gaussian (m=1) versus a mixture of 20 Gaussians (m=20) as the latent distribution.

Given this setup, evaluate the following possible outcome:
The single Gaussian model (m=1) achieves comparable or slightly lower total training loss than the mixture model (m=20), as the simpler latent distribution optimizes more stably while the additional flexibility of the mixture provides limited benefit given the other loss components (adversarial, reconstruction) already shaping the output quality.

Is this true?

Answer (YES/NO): NO